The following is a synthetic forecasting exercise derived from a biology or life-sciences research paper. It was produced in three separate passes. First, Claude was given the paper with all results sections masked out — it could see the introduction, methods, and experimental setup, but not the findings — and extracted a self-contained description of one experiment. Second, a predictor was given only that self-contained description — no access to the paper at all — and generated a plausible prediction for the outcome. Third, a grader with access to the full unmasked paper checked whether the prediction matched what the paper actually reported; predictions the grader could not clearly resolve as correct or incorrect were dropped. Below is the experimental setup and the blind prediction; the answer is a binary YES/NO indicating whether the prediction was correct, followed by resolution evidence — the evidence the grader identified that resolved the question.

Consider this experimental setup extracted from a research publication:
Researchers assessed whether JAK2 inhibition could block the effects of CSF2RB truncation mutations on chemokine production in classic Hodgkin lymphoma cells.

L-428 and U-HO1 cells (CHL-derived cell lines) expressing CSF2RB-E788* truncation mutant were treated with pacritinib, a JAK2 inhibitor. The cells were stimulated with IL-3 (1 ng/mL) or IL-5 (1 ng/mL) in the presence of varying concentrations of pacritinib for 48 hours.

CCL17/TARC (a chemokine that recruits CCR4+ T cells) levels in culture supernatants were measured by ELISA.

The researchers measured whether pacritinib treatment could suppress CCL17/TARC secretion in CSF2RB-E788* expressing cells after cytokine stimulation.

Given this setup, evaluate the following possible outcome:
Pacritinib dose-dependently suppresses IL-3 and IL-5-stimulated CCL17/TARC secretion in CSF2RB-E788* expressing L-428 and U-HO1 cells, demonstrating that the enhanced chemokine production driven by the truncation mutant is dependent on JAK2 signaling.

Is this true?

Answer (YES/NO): NO